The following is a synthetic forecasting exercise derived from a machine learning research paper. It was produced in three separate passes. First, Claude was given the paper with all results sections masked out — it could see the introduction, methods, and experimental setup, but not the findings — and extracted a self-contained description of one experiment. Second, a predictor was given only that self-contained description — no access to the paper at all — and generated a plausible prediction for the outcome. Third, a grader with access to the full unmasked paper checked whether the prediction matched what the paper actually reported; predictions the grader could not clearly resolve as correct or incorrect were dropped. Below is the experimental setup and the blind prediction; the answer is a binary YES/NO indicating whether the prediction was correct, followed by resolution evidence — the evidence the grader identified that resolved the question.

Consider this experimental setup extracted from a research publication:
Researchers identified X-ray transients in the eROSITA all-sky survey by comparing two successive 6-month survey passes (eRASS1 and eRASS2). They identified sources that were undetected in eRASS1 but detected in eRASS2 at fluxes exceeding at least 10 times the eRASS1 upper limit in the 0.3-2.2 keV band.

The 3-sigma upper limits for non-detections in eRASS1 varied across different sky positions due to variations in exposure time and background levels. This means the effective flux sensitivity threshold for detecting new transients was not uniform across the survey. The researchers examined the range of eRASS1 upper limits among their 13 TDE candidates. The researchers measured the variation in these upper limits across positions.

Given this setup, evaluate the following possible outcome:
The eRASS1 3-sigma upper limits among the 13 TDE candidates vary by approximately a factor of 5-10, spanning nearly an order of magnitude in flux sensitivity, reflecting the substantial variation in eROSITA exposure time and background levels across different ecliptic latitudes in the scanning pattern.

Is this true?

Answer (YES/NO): YES